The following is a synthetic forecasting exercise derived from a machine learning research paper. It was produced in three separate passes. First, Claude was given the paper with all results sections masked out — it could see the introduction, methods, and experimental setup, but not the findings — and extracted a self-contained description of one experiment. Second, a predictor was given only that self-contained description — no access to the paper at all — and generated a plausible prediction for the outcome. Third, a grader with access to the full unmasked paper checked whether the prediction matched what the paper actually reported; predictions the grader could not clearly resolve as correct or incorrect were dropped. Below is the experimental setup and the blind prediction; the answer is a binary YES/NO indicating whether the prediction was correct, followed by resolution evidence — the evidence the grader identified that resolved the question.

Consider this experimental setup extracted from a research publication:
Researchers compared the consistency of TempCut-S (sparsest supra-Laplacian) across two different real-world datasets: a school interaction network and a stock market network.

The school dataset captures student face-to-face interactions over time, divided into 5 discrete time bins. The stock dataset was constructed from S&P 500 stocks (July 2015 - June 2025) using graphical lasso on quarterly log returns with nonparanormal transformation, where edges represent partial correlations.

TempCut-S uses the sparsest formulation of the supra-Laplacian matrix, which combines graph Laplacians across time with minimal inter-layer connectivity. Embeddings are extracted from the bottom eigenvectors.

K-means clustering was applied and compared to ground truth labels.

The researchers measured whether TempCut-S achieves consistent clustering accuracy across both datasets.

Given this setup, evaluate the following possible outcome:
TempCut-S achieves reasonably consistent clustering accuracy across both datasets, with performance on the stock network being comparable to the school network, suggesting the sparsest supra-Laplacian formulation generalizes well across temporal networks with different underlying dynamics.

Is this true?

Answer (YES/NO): NO